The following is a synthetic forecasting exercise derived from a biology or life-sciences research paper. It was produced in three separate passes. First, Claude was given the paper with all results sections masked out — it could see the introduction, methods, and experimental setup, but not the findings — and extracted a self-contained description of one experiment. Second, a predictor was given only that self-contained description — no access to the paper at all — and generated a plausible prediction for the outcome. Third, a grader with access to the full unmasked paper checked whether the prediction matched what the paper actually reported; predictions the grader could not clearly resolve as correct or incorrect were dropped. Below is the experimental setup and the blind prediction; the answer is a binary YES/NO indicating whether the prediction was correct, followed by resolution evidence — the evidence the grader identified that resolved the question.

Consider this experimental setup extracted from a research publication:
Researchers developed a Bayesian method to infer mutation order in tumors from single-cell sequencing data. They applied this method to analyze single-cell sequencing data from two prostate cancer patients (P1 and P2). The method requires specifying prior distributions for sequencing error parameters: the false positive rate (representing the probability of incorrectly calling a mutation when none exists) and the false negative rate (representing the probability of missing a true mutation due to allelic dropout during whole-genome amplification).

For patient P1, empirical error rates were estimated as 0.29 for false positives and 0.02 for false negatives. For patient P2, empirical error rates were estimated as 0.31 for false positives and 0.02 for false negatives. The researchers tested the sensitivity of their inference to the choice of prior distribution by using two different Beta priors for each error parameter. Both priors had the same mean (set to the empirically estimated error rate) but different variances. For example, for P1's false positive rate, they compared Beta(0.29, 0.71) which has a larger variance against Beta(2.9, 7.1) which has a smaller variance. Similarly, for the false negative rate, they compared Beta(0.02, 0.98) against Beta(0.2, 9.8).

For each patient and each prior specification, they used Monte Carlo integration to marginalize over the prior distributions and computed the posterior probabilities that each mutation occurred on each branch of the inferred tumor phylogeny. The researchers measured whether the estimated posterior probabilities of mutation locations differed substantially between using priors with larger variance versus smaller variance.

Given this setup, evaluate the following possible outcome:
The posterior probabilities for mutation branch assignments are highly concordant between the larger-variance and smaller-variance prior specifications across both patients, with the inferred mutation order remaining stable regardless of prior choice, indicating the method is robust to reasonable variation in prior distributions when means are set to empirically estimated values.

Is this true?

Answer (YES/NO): YES